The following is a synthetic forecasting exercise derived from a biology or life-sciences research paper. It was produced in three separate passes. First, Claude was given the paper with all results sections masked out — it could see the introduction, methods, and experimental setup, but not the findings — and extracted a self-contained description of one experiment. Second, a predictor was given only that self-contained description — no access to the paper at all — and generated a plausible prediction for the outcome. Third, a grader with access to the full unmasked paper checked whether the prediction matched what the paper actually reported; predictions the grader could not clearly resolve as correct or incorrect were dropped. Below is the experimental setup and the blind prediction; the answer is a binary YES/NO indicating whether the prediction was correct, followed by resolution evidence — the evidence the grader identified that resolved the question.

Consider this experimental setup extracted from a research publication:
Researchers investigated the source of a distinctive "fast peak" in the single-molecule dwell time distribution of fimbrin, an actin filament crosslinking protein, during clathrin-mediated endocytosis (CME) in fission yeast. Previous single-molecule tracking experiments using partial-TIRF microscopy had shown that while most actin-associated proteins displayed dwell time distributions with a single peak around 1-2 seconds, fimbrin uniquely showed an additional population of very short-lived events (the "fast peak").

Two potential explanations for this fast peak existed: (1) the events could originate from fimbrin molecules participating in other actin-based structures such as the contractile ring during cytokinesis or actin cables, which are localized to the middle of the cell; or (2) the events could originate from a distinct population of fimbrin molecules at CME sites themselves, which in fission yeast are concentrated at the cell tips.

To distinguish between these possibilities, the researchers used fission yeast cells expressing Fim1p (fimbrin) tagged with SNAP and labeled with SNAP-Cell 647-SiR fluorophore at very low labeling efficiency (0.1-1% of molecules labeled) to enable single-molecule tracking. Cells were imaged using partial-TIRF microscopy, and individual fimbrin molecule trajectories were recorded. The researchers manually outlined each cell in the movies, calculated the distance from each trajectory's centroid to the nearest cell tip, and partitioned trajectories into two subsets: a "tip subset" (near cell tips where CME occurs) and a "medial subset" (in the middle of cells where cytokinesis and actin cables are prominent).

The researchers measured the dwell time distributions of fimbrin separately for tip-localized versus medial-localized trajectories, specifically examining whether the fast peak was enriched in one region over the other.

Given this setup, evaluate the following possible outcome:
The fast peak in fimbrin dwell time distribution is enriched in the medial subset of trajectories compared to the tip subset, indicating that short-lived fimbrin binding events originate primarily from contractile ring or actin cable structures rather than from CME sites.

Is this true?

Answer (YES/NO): NO